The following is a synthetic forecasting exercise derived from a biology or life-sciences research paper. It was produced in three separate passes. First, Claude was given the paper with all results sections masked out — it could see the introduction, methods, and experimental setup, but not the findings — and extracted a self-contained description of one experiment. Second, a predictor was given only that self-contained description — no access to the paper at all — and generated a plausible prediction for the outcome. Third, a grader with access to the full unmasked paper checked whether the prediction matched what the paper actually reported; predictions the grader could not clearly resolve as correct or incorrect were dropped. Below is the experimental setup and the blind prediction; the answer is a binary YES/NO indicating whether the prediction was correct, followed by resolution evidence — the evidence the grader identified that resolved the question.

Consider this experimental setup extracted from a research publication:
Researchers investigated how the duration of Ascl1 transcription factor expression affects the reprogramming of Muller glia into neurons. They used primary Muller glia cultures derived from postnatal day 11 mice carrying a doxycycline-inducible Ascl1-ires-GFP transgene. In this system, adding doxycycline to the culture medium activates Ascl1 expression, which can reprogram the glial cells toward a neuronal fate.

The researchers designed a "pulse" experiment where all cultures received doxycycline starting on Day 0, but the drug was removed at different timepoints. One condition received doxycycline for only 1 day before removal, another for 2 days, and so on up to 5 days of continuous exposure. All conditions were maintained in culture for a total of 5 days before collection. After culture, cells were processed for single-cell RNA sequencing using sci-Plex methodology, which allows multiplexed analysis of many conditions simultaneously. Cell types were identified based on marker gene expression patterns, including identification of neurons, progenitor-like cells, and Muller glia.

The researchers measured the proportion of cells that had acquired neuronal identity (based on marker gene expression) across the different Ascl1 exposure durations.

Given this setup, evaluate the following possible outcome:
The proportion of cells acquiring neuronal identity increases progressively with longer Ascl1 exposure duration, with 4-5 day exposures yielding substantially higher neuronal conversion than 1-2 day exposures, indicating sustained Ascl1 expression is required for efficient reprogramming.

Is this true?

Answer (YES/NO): YES